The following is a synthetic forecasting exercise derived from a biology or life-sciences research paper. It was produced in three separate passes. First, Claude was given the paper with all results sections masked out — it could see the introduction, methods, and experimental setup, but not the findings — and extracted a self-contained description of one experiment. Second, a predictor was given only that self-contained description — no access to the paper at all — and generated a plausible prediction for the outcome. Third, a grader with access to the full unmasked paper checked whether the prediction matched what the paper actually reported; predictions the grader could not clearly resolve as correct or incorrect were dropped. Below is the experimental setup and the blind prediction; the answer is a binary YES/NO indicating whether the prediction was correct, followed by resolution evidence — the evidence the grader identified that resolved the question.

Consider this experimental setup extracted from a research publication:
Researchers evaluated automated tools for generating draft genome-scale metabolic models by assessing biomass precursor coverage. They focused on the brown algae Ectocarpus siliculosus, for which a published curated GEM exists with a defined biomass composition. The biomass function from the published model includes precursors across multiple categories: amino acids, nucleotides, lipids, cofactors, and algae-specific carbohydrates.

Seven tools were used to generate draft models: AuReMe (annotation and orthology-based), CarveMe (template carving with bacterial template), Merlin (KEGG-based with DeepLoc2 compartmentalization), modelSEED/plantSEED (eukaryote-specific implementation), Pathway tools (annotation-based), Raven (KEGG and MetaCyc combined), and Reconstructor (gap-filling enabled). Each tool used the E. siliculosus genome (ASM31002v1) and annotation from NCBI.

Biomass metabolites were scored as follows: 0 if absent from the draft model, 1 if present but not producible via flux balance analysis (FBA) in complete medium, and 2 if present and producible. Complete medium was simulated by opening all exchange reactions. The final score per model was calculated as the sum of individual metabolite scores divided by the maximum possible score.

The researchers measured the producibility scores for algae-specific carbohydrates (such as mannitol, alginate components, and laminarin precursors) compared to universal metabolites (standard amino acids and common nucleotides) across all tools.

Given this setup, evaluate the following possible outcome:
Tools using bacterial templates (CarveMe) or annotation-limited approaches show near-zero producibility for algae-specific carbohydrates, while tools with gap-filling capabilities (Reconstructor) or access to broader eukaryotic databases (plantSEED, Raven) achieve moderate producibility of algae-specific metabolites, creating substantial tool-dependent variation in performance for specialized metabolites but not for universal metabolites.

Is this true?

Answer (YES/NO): NO